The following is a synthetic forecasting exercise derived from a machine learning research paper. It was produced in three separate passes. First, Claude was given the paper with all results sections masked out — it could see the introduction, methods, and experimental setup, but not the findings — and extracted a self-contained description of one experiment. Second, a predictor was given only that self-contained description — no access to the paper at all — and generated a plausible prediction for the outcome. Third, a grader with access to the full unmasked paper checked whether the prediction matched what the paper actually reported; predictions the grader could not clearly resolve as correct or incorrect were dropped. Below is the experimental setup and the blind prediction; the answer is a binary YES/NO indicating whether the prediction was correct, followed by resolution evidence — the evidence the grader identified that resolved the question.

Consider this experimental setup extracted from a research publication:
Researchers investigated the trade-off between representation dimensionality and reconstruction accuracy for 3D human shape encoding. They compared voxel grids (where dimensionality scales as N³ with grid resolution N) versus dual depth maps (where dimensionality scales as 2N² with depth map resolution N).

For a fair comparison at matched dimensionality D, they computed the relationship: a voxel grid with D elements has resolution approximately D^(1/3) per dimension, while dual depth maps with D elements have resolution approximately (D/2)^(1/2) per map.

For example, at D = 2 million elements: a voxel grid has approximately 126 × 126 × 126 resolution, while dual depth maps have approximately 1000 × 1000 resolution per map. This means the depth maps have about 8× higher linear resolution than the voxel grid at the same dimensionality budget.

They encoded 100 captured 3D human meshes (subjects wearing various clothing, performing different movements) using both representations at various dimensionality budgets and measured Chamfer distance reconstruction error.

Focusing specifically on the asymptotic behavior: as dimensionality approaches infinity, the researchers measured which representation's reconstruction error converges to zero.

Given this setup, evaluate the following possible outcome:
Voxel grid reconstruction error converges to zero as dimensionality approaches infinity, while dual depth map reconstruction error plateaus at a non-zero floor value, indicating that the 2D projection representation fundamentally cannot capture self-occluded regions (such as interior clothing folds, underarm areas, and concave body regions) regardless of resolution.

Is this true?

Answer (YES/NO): YES